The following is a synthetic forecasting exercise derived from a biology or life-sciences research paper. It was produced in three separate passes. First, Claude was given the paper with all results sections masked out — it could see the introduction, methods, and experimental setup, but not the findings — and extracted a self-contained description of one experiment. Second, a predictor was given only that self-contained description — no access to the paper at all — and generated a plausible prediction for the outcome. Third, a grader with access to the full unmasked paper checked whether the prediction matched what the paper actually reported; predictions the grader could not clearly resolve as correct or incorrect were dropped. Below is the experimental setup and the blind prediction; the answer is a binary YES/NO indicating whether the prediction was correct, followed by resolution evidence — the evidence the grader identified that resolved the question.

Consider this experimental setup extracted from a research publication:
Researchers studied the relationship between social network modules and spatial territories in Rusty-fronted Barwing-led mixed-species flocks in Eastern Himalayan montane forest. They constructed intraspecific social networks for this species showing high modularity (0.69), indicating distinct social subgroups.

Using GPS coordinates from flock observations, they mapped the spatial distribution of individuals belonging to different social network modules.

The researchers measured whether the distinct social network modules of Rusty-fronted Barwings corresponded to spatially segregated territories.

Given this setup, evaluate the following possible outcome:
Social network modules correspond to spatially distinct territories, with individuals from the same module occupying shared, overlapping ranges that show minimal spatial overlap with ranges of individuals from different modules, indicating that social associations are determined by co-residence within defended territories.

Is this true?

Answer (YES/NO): YES